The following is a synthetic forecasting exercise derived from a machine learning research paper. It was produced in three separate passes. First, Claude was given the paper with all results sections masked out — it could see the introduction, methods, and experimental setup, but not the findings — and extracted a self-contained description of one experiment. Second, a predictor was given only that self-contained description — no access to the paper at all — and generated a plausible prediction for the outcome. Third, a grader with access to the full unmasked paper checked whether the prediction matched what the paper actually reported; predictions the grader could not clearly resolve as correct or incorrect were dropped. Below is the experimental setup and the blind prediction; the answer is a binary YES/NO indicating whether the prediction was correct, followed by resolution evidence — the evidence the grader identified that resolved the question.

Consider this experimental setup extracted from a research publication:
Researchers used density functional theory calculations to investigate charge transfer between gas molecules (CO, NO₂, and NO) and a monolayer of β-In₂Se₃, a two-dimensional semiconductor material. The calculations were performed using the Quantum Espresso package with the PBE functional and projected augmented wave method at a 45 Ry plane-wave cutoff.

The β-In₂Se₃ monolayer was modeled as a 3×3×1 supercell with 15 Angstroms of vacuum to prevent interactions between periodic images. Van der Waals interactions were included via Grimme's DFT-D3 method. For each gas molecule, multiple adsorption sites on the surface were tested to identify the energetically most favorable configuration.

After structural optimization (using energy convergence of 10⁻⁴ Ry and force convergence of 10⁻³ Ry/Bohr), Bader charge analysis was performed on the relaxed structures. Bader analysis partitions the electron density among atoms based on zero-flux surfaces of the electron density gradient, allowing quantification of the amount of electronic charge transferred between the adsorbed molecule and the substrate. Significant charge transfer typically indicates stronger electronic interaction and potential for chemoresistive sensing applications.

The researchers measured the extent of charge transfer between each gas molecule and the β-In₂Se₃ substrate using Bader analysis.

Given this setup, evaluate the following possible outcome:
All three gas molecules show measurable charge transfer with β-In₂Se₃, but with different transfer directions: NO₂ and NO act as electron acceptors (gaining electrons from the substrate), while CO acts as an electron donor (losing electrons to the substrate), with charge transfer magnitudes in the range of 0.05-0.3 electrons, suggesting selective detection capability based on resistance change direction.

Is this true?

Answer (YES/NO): NO